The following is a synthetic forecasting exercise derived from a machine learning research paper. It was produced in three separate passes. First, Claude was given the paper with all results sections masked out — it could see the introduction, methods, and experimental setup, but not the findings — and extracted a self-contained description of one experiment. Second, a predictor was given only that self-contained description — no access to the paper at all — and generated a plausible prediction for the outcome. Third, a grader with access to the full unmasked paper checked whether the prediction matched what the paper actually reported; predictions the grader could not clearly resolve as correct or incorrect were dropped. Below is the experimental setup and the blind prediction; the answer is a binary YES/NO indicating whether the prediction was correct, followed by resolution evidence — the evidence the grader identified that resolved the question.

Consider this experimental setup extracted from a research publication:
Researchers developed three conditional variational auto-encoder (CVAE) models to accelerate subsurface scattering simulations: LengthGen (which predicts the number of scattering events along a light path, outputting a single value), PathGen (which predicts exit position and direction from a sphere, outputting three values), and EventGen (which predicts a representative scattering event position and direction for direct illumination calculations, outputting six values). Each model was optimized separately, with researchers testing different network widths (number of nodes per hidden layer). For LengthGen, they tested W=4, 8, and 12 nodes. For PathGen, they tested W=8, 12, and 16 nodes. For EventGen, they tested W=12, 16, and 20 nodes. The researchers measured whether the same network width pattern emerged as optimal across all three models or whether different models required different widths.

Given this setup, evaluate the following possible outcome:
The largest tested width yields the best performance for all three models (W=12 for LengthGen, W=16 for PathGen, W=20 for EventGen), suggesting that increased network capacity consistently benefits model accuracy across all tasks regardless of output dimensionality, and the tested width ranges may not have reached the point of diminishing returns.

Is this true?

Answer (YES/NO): NO